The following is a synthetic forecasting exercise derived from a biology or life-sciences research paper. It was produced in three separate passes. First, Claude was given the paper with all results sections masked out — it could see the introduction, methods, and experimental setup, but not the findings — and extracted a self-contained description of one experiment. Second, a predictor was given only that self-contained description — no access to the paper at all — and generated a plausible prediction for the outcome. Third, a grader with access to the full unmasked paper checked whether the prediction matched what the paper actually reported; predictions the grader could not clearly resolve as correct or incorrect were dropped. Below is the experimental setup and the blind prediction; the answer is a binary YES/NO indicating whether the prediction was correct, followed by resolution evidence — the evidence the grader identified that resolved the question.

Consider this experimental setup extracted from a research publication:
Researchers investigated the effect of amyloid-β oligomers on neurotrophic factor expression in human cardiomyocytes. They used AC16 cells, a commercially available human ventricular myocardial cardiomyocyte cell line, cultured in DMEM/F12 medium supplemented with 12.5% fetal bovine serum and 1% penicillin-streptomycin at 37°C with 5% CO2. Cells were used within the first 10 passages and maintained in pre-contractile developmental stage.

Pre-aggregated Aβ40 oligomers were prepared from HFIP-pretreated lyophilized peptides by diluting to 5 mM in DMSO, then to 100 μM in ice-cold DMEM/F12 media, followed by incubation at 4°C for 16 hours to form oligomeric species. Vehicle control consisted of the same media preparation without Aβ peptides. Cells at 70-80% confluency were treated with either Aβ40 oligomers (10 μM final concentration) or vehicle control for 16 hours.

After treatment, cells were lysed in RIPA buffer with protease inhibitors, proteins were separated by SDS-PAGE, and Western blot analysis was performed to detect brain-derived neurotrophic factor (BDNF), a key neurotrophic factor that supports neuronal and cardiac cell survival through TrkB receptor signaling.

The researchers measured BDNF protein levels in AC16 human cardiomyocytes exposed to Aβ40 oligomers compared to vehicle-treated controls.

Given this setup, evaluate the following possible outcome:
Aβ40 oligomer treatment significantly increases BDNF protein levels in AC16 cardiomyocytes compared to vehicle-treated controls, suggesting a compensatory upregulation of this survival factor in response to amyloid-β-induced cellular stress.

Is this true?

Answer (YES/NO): NO